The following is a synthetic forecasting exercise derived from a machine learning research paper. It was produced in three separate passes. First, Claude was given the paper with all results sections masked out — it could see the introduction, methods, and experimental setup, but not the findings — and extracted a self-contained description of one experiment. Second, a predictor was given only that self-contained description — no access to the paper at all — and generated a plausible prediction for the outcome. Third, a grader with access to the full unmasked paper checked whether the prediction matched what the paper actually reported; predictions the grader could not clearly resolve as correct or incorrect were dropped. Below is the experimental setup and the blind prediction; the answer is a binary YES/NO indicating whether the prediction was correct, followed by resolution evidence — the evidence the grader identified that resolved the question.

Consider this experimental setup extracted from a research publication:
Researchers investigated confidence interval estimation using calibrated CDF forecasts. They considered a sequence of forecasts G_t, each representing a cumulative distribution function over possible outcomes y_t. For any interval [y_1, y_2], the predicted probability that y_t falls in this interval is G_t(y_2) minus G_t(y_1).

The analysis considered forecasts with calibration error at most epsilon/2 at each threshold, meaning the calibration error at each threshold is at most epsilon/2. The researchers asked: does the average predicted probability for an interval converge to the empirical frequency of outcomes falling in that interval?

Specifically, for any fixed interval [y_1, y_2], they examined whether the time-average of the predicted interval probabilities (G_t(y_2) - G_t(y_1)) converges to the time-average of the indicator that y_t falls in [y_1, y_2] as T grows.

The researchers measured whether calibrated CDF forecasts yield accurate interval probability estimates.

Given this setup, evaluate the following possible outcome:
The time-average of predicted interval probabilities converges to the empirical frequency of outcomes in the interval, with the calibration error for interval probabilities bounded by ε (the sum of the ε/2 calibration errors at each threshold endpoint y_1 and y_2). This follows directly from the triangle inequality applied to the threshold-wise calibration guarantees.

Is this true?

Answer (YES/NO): NO